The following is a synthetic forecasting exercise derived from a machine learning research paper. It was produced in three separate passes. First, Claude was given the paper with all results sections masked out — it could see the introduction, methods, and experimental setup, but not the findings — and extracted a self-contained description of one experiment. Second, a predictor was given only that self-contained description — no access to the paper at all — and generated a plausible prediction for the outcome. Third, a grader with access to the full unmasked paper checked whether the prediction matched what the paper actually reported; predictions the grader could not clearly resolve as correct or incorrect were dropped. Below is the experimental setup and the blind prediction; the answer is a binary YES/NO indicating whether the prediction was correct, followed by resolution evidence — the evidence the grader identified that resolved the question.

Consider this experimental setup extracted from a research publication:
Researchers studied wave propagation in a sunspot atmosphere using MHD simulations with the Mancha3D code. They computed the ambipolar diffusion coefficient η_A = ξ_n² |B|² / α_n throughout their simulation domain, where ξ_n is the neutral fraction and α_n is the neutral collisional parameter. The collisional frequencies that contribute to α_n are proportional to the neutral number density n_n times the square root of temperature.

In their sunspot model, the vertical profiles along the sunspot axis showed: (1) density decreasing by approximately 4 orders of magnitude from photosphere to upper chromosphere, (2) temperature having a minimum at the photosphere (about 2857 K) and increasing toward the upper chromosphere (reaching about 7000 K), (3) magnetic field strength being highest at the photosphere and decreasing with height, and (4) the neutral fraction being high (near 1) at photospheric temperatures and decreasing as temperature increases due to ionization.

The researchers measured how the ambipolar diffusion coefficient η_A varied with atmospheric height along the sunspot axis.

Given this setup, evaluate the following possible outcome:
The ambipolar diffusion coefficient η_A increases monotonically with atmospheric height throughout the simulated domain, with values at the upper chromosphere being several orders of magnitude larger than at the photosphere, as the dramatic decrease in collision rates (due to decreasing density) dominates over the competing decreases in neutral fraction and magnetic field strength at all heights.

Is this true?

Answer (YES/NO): NO